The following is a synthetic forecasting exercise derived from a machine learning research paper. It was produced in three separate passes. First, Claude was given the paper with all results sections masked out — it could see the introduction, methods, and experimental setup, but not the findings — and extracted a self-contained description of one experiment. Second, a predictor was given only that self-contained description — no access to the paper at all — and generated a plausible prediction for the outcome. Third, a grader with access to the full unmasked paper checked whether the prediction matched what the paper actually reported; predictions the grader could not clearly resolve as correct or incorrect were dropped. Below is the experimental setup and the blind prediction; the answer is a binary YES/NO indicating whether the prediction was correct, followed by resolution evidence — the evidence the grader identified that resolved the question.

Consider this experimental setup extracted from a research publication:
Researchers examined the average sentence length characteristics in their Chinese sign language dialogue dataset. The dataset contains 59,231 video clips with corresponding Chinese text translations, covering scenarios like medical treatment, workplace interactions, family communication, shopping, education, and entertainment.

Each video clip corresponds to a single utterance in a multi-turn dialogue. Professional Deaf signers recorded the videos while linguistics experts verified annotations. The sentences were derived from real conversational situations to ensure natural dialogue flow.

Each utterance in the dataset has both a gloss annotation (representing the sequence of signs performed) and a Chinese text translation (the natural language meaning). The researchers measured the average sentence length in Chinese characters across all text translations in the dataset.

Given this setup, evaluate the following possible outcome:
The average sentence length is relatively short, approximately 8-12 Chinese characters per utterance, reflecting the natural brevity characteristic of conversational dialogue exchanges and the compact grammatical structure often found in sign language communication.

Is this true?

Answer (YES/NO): YES